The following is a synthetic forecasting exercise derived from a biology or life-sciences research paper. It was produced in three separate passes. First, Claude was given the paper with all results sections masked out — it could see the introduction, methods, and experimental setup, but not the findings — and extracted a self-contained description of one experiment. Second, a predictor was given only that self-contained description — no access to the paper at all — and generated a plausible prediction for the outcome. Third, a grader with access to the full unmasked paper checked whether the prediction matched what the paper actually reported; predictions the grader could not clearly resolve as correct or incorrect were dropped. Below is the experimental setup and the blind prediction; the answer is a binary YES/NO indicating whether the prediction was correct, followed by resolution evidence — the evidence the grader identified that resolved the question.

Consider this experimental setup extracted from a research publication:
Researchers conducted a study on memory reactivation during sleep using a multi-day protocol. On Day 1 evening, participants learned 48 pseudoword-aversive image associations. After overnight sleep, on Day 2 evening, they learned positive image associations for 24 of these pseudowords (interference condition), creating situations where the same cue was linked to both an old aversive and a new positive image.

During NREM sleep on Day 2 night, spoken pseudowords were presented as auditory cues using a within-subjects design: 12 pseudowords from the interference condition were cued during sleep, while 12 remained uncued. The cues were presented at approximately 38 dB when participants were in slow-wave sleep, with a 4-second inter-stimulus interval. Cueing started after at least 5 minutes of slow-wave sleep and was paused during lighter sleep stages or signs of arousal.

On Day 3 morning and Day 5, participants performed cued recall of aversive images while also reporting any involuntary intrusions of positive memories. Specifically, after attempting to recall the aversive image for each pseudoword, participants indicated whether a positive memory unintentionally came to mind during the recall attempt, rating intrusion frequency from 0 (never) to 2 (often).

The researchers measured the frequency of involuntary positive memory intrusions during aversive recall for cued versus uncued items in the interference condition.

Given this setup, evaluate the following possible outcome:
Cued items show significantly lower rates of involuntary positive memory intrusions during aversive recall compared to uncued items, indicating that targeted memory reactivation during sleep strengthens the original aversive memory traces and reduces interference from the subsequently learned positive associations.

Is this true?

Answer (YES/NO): NO